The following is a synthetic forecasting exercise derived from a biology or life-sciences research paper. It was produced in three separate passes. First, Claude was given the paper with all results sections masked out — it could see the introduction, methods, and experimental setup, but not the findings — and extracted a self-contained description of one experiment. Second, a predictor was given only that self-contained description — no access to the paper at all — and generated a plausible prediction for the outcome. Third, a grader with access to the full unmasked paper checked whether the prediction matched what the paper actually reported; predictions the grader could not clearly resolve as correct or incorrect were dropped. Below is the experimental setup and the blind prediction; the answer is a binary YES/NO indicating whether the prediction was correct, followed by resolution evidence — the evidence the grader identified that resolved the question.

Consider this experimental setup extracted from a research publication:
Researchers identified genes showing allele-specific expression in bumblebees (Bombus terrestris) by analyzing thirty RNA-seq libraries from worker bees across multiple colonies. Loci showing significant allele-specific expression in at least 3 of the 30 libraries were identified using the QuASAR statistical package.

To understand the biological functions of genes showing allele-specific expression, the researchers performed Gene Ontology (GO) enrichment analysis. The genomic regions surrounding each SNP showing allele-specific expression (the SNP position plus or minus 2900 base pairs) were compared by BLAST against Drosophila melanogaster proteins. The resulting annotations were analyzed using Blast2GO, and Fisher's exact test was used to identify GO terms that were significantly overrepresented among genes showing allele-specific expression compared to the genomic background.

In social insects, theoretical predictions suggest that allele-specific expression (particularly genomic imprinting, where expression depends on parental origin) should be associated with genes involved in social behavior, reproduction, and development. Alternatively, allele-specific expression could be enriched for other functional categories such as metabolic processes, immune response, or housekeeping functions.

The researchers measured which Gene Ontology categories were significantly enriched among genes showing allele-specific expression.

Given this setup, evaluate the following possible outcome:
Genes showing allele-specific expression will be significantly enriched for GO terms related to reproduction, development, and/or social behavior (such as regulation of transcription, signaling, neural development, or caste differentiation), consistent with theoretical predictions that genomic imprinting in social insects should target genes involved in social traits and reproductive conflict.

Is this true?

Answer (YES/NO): YES